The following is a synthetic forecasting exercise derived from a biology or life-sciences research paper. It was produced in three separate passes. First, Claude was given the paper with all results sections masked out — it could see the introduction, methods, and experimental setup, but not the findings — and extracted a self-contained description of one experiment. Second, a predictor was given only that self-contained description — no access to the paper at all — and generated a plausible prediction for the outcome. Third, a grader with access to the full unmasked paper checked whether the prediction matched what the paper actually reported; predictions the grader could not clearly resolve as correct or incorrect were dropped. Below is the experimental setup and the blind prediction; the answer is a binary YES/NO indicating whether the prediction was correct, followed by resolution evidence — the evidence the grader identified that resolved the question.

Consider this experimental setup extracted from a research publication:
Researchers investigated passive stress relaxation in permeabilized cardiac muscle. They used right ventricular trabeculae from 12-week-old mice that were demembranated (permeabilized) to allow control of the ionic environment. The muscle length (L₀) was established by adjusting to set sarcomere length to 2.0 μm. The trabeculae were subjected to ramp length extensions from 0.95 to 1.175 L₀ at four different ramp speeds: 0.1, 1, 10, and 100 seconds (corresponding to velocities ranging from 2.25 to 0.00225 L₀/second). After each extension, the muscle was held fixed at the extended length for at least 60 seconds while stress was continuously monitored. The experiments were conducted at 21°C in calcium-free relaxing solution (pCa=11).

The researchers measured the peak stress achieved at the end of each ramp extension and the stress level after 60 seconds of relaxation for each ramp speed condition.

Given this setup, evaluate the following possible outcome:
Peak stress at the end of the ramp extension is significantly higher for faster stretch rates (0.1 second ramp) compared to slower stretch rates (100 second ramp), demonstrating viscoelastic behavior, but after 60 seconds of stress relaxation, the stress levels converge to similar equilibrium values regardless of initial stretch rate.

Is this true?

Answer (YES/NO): YES